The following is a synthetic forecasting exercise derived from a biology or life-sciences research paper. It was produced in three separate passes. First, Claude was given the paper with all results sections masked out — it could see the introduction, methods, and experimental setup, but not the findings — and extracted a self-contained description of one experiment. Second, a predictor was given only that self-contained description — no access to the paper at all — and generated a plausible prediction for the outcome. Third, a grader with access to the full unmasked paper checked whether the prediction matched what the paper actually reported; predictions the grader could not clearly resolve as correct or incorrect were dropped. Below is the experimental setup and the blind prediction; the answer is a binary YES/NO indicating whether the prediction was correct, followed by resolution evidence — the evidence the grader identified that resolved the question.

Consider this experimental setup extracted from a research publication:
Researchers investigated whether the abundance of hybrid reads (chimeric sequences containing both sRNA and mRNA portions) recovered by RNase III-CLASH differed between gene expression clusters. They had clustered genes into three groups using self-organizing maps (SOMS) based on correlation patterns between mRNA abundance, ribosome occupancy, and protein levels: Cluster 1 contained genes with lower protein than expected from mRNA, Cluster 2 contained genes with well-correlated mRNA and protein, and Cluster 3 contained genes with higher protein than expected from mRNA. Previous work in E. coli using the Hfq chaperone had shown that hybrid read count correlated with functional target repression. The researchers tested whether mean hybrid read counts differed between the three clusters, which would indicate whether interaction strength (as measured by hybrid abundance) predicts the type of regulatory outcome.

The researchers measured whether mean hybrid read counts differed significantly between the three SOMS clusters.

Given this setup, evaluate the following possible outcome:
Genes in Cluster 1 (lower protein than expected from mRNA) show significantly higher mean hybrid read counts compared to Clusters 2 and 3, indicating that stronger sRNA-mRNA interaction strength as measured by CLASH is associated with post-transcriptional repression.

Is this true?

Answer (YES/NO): NO